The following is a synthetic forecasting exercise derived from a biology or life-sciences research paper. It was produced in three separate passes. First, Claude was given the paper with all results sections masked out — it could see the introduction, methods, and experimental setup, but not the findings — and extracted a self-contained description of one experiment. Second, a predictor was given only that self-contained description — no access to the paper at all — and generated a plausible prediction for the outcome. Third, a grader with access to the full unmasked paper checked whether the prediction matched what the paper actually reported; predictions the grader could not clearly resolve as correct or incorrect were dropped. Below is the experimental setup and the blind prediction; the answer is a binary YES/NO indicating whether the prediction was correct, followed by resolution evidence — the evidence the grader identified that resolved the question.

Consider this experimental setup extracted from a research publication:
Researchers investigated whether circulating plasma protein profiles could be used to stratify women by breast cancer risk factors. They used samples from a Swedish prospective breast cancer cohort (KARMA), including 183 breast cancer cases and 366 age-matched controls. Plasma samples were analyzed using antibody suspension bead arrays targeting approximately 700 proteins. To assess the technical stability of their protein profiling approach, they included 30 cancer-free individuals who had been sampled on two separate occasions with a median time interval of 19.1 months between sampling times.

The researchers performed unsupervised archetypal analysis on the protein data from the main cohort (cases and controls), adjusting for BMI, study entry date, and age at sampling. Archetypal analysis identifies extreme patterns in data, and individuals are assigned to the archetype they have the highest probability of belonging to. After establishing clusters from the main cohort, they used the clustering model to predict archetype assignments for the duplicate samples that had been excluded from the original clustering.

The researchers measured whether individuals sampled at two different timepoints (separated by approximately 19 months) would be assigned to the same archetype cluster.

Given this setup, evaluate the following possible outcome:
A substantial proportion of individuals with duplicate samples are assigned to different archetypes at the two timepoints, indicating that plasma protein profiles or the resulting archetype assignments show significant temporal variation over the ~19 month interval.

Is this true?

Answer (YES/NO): NO